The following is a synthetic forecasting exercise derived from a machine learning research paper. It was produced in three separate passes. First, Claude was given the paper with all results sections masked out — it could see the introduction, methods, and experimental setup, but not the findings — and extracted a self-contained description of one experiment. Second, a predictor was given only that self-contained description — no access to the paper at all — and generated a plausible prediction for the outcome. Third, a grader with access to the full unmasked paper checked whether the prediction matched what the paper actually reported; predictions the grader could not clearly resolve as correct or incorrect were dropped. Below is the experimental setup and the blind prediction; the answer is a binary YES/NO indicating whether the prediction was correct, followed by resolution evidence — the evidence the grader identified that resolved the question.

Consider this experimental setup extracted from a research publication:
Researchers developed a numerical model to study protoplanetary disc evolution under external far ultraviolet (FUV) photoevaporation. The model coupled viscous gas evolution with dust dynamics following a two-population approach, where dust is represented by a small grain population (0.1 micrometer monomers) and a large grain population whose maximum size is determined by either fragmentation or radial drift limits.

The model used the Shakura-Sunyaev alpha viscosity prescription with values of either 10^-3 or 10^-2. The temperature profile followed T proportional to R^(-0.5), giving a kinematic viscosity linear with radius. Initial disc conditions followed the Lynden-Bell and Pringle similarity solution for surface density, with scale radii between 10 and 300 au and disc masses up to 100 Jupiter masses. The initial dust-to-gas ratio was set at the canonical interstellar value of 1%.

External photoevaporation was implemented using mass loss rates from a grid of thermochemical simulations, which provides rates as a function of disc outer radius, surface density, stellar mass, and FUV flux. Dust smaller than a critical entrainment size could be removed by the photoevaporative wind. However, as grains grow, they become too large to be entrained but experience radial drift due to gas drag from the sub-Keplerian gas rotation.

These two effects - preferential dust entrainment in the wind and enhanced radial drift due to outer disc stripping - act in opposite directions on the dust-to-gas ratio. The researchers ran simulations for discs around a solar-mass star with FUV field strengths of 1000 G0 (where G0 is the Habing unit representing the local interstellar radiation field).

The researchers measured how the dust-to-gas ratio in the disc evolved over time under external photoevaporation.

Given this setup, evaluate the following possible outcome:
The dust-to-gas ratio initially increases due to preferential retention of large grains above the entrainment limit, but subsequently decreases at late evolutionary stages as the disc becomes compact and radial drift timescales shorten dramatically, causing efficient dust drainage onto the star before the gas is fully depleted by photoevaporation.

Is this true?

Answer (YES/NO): NO